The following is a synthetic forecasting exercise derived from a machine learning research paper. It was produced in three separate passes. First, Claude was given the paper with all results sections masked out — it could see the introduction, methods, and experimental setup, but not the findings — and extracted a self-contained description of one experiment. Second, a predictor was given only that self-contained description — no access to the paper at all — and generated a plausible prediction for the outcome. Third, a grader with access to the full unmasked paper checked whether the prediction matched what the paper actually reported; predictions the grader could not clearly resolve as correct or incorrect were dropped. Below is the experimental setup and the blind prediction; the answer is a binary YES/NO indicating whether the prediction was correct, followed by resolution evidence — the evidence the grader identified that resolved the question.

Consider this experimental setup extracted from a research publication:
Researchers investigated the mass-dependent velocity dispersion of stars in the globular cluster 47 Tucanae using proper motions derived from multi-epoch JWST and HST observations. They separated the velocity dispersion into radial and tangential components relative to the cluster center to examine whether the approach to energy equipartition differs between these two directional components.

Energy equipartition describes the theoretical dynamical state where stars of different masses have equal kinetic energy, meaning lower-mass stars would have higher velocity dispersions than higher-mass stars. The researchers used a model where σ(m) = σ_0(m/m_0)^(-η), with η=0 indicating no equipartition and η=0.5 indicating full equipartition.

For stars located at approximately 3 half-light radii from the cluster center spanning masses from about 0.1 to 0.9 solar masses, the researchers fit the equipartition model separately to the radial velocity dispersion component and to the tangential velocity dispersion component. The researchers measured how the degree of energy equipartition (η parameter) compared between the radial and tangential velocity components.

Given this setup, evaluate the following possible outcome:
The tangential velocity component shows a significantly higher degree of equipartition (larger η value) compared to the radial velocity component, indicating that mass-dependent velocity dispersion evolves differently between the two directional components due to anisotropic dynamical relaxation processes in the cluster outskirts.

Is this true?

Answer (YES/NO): NO